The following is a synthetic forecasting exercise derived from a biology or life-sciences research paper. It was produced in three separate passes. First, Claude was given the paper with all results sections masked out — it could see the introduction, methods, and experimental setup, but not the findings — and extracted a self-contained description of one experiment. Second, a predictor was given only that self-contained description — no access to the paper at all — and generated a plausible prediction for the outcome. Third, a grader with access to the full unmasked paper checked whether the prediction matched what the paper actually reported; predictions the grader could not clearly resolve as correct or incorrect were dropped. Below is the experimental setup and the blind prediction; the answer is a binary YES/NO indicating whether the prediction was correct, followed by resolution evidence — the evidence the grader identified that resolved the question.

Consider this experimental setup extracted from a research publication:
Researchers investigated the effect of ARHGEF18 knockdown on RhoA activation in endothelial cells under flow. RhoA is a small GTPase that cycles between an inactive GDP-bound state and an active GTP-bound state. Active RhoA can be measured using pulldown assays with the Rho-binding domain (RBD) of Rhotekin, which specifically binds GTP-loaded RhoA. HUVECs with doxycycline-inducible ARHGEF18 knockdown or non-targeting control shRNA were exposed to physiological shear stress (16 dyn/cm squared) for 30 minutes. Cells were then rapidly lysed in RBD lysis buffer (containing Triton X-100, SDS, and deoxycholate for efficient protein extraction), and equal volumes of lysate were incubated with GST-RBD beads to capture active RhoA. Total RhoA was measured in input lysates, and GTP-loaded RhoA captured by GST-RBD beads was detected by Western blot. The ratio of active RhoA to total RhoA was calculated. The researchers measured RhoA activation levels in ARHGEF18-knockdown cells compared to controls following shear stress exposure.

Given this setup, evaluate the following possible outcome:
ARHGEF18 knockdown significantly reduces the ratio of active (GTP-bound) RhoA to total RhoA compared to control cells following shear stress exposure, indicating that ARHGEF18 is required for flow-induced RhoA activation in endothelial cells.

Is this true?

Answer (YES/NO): YES